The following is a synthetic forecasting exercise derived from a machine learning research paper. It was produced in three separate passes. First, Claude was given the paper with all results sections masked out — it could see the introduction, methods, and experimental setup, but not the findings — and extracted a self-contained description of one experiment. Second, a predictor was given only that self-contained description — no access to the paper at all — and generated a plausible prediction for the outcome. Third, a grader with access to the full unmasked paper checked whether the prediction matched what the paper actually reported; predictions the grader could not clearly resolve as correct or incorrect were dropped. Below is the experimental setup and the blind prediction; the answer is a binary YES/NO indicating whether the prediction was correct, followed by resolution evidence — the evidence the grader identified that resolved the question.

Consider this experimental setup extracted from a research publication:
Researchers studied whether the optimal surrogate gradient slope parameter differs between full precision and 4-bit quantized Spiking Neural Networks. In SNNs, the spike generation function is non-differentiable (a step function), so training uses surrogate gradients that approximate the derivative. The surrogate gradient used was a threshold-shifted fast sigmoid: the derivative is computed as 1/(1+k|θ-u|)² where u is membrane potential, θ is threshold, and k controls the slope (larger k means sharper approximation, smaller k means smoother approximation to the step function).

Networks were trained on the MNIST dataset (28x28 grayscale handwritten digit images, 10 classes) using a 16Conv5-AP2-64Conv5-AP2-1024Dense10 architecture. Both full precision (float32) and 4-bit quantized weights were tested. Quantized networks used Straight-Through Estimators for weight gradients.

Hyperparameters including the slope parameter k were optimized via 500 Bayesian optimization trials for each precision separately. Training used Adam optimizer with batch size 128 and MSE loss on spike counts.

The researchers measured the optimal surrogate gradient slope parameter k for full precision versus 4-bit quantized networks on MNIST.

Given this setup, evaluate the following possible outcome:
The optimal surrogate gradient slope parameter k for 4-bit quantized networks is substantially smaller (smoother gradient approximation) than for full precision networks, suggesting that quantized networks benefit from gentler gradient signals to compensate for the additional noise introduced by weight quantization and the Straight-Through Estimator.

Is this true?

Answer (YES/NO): NO